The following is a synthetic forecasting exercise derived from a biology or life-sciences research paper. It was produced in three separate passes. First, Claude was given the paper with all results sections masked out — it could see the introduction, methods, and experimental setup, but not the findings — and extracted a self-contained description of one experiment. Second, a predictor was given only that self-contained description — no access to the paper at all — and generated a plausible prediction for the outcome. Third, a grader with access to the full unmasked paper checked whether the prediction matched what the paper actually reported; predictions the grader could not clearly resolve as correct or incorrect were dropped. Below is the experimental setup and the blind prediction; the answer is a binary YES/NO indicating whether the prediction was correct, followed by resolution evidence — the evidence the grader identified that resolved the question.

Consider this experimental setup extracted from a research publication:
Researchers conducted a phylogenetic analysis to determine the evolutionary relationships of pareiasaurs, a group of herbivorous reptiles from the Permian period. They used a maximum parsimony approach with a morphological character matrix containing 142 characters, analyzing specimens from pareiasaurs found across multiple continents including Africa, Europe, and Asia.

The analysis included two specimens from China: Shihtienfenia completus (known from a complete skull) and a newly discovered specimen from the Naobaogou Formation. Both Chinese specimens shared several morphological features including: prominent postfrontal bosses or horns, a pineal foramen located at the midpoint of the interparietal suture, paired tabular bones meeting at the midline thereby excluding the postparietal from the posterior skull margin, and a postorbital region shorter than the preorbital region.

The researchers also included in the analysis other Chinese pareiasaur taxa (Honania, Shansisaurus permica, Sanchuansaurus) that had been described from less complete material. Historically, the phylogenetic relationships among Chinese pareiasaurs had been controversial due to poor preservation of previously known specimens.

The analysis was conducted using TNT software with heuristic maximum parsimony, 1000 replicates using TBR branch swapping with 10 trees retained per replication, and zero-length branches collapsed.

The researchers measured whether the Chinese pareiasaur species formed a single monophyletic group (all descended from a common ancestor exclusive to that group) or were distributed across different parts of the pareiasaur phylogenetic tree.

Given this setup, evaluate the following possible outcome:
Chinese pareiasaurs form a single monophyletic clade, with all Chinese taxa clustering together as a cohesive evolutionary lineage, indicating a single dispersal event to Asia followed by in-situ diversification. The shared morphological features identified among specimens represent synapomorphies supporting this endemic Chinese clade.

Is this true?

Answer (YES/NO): NO